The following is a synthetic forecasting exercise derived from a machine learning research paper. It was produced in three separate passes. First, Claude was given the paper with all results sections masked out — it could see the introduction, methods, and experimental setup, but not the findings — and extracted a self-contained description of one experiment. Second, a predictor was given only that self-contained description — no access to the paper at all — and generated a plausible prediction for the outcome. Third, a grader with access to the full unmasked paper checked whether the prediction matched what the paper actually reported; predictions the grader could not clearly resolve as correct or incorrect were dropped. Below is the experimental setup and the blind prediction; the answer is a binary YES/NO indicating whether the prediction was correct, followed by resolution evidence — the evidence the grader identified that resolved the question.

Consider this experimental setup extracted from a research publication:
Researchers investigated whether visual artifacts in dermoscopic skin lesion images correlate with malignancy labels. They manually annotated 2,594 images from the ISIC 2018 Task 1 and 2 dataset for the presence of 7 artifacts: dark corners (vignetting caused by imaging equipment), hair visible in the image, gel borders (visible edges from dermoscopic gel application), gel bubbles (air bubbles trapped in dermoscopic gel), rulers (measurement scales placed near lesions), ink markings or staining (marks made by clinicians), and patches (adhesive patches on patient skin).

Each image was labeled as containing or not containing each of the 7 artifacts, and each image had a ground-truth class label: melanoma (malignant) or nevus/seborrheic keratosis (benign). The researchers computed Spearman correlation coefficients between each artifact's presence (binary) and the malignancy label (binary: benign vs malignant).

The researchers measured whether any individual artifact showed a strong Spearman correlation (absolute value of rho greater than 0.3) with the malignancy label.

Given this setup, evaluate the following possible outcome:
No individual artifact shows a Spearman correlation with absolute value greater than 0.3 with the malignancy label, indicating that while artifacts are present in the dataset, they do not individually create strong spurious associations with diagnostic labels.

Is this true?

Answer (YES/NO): YES